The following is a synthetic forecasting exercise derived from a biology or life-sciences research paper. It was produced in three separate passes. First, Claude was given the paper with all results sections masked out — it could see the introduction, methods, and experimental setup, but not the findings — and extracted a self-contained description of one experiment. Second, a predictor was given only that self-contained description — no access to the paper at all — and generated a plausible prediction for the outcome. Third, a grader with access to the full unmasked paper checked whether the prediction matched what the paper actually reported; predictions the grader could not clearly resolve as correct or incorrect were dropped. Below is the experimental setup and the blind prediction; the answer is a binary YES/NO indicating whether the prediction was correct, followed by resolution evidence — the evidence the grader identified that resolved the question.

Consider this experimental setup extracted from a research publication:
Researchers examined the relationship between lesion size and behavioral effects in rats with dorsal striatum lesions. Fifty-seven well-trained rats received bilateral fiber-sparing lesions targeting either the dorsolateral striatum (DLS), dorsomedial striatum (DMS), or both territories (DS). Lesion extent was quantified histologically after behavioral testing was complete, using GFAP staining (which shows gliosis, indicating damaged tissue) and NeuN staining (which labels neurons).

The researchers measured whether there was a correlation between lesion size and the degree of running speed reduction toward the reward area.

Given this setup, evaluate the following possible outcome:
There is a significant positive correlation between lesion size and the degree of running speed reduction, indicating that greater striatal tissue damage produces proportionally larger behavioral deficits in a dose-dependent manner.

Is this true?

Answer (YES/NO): YES